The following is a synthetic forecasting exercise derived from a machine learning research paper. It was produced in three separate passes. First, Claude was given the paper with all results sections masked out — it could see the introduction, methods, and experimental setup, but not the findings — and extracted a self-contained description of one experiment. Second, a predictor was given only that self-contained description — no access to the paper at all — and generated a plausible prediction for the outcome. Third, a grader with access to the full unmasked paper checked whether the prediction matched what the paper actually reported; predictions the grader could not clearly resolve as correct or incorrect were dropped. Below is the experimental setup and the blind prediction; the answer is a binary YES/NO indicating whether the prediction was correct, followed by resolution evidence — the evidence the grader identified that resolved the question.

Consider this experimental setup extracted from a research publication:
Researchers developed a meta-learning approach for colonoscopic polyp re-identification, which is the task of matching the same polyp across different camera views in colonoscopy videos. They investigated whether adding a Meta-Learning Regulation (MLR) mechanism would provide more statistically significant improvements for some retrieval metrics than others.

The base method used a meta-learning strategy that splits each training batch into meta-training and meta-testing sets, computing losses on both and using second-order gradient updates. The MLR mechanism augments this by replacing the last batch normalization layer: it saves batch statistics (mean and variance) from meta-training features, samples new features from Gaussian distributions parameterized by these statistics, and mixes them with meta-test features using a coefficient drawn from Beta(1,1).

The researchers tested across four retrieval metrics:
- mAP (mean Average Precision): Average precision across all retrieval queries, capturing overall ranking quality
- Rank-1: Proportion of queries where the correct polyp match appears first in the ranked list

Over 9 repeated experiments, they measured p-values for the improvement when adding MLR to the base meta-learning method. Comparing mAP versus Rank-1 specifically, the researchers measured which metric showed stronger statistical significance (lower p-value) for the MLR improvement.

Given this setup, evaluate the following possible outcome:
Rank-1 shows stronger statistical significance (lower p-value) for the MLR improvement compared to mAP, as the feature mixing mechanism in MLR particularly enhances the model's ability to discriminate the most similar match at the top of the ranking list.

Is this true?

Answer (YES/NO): NO